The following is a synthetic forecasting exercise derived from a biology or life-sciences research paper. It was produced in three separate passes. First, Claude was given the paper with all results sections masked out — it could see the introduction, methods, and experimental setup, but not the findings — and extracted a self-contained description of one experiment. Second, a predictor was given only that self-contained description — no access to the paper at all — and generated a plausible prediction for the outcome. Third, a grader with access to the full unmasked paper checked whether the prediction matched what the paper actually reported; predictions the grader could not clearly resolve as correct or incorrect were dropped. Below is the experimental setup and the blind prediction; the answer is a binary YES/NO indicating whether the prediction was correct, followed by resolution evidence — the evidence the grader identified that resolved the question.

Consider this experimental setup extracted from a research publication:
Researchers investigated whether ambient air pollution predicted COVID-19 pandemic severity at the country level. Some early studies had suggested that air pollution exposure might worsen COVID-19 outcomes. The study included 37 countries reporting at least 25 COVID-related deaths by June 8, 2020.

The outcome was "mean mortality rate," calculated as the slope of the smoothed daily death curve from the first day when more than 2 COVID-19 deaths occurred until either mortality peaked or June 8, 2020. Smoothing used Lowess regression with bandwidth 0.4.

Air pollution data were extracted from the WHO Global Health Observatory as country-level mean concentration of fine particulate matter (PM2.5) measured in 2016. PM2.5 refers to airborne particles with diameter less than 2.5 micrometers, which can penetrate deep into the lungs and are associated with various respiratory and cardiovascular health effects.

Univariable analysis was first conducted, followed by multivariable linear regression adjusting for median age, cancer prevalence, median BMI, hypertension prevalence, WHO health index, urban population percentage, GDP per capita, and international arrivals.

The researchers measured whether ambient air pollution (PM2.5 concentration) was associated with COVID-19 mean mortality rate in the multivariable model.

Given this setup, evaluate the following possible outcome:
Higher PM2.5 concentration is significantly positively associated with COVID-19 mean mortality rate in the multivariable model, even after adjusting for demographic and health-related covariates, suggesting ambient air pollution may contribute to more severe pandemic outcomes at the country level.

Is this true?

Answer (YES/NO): NO